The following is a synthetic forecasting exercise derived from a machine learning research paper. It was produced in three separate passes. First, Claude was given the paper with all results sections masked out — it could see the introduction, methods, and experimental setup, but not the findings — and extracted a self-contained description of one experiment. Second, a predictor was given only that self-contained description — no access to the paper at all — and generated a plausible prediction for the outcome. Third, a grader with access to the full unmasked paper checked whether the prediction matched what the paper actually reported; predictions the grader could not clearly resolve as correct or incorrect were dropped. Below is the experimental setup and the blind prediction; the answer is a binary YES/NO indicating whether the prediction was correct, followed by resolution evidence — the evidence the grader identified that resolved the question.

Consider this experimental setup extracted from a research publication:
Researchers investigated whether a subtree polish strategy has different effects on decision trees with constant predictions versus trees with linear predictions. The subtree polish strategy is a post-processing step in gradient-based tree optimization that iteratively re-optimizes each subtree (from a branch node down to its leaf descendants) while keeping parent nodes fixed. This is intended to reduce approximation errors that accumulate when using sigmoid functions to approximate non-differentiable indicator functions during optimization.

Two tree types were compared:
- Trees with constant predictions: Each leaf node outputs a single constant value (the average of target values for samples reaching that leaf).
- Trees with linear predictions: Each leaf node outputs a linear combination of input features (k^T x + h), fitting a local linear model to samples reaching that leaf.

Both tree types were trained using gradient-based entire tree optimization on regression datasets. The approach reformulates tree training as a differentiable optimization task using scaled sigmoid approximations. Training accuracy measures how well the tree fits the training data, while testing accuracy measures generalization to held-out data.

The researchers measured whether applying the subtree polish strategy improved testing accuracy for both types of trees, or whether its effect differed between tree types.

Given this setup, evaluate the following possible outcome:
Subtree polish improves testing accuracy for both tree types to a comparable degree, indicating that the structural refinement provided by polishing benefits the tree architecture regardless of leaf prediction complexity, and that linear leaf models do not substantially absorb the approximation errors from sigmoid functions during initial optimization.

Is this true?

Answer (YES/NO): NO